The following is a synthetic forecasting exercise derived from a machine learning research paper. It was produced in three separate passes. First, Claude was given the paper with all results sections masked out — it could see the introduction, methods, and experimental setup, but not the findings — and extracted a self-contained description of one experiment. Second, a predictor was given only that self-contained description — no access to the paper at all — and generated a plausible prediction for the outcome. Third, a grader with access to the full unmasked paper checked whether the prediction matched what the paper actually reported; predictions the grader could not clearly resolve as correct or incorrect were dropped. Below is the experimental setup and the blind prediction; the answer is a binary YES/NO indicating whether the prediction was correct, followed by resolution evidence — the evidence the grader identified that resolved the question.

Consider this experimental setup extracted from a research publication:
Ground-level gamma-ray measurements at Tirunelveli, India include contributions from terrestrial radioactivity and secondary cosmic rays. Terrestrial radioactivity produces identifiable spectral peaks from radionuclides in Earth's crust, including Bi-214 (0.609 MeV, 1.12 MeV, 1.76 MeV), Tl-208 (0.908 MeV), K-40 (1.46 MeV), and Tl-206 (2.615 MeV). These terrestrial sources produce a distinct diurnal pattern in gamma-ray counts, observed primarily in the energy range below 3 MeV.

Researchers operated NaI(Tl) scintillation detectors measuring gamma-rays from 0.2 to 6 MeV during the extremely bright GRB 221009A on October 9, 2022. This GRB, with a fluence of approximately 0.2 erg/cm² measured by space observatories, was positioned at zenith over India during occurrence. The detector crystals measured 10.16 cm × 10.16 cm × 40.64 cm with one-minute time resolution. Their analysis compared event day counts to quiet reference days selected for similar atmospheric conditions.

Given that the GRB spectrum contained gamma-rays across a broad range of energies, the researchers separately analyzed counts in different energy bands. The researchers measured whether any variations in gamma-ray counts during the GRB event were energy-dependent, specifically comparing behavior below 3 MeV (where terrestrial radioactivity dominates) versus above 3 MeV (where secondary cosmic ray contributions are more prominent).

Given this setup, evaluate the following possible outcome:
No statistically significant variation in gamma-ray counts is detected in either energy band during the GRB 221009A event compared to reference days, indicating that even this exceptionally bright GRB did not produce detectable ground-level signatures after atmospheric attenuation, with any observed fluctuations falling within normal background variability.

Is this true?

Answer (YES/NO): YES